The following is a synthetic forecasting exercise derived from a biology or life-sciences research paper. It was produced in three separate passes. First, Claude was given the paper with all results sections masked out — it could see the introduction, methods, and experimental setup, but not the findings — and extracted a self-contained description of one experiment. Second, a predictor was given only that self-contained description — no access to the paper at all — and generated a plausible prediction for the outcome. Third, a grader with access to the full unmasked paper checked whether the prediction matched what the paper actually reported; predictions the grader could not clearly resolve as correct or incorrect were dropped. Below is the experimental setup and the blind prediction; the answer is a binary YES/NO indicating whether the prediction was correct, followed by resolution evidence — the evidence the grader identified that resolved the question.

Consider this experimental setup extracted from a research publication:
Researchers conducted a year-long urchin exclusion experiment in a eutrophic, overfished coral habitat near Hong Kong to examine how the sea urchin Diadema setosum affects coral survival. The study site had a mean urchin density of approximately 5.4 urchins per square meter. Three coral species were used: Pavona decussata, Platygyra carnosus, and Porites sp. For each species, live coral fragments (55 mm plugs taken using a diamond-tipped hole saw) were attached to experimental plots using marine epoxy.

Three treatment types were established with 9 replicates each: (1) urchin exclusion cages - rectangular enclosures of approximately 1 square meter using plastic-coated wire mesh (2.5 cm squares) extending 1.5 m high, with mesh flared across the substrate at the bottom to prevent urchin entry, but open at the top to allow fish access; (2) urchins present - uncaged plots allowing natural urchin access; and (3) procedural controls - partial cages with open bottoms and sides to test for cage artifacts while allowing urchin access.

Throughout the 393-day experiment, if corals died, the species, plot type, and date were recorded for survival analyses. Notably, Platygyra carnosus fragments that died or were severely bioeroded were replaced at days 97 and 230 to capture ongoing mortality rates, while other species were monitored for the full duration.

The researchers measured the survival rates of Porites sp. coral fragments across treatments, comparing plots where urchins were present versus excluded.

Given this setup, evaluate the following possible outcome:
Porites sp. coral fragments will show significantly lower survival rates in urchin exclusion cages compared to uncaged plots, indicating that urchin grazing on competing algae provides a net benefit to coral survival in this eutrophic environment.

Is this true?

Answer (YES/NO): YES